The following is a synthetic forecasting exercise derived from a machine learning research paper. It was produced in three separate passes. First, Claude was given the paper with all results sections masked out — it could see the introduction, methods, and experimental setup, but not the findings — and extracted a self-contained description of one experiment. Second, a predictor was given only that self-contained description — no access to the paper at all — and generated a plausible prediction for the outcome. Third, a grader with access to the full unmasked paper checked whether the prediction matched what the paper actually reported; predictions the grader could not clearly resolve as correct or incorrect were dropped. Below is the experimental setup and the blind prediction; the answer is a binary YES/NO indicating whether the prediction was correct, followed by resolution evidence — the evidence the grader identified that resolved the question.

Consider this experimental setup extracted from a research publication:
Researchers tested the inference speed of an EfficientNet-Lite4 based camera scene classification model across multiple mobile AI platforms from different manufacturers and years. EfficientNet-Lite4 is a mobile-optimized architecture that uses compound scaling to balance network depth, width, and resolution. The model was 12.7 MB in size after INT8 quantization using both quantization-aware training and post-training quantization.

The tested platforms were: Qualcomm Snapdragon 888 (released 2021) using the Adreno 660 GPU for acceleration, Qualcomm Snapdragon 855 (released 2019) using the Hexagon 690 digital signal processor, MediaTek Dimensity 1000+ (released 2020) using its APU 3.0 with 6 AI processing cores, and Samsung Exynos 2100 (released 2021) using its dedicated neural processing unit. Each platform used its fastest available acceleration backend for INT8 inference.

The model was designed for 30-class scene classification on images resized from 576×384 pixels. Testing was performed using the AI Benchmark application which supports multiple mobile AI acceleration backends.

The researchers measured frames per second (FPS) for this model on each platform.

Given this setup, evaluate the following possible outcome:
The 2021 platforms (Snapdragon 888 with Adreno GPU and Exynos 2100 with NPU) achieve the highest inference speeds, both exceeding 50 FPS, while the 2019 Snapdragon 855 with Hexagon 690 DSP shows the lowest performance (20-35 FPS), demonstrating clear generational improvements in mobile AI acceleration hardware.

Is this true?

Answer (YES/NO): NO